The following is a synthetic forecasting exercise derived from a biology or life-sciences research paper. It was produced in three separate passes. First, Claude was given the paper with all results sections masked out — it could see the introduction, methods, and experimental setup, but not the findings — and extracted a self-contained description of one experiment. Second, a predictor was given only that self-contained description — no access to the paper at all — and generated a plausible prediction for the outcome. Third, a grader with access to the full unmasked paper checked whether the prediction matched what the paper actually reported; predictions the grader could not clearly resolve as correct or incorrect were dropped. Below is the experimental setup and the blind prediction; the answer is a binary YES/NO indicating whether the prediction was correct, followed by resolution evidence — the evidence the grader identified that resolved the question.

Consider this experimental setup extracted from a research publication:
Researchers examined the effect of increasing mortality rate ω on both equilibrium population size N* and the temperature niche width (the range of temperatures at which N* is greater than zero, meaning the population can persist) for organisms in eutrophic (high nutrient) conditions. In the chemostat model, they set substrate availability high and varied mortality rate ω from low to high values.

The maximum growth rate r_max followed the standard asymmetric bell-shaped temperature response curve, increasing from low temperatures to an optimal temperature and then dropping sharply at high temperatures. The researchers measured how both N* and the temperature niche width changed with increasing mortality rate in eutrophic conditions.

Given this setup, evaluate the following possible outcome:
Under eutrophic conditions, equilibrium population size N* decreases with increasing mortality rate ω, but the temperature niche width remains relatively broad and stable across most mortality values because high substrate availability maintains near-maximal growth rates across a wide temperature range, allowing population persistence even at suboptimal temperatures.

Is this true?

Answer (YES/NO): NO